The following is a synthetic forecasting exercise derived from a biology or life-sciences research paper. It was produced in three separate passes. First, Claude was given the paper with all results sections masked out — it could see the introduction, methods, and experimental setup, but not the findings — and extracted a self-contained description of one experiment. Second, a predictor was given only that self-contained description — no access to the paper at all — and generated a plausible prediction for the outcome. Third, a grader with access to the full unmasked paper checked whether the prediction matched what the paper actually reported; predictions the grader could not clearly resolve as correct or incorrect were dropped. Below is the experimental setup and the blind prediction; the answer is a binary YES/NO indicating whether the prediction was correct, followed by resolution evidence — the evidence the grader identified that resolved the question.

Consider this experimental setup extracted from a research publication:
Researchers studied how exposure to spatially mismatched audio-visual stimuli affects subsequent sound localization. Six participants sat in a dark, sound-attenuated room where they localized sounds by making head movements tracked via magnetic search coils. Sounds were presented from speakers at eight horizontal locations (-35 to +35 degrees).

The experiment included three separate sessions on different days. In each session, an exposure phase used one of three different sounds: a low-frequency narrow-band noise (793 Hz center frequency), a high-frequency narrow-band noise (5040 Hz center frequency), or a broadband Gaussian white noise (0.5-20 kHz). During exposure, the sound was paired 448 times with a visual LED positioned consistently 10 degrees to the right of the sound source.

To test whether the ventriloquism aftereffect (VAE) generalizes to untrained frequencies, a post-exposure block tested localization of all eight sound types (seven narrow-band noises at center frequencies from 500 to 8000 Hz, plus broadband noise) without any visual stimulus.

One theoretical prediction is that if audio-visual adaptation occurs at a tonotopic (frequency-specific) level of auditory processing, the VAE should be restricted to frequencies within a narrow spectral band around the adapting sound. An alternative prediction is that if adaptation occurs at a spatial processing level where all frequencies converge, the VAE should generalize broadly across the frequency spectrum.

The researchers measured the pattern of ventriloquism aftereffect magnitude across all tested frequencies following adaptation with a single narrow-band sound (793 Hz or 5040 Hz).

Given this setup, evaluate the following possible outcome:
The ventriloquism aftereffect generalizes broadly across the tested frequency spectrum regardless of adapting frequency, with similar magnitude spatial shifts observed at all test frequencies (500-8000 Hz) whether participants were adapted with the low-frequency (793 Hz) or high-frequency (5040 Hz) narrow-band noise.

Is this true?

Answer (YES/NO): NO